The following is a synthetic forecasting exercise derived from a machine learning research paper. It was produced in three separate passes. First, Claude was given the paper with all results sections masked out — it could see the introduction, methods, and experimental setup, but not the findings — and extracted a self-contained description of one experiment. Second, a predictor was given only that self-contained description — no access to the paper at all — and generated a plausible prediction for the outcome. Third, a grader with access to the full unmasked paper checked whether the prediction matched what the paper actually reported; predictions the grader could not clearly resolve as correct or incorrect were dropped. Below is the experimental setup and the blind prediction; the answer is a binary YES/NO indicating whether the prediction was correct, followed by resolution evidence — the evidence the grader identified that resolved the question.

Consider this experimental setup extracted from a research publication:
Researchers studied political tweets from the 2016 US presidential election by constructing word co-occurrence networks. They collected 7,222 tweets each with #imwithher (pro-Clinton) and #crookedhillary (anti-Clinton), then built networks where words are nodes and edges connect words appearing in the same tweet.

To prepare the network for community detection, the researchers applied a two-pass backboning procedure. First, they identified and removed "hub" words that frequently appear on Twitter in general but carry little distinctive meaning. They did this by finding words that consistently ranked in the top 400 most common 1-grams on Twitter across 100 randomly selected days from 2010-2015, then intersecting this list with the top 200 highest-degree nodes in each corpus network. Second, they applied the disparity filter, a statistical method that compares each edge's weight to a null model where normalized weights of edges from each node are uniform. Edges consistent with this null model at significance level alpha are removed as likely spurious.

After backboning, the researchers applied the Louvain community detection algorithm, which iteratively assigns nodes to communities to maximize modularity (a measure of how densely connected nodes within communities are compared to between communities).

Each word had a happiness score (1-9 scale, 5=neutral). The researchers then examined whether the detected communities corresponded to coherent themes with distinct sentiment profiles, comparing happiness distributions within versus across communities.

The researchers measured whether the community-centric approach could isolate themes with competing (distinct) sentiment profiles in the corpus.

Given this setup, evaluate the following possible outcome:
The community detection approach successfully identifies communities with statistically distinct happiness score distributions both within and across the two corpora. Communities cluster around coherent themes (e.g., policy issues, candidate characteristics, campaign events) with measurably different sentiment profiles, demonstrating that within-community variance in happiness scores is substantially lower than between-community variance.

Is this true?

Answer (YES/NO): NO